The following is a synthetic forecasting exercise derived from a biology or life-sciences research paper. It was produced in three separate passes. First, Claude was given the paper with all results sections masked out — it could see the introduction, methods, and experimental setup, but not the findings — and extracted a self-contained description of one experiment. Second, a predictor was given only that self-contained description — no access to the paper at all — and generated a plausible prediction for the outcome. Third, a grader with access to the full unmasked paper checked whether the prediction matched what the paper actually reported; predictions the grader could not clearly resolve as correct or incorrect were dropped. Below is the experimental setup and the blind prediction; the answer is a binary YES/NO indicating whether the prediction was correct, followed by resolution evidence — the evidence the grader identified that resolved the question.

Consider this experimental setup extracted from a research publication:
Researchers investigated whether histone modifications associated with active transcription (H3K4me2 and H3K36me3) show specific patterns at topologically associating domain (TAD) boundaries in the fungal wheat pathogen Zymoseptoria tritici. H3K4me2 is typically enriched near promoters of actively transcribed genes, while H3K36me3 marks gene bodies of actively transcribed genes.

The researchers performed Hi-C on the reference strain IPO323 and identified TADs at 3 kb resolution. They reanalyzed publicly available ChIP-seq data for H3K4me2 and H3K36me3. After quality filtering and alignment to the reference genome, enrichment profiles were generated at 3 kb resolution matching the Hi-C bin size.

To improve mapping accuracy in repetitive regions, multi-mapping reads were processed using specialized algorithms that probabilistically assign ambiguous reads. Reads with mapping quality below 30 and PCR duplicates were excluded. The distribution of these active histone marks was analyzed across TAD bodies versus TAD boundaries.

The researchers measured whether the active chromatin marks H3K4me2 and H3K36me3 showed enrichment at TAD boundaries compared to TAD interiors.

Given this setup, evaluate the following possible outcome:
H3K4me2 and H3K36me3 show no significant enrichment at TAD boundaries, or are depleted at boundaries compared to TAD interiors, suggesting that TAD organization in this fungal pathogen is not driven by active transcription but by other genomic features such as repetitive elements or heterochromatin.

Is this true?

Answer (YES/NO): NO